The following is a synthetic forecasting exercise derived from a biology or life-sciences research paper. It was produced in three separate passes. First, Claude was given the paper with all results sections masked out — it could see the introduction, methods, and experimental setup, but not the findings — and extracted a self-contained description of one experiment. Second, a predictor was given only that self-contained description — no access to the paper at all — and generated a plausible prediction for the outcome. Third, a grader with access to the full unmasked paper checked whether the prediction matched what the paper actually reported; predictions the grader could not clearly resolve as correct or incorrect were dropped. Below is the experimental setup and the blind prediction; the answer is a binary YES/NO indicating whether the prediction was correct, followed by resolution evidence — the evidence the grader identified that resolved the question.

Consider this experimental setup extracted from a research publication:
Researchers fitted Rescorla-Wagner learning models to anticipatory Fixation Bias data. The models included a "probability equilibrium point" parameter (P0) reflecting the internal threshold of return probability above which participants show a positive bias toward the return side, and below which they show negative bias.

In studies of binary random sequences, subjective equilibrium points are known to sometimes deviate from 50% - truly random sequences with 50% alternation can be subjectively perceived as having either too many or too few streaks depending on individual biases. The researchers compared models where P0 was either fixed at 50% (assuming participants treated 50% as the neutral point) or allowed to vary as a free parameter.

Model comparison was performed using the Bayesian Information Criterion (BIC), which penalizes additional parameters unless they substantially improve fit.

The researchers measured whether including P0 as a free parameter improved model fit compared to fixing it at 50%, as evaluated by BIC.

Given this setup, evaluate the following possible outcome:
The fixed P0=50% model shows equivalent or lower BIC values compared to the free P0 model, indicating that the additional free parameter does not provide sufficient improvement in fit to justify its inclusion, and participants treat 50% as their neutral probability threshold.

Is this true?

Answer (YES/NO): NO